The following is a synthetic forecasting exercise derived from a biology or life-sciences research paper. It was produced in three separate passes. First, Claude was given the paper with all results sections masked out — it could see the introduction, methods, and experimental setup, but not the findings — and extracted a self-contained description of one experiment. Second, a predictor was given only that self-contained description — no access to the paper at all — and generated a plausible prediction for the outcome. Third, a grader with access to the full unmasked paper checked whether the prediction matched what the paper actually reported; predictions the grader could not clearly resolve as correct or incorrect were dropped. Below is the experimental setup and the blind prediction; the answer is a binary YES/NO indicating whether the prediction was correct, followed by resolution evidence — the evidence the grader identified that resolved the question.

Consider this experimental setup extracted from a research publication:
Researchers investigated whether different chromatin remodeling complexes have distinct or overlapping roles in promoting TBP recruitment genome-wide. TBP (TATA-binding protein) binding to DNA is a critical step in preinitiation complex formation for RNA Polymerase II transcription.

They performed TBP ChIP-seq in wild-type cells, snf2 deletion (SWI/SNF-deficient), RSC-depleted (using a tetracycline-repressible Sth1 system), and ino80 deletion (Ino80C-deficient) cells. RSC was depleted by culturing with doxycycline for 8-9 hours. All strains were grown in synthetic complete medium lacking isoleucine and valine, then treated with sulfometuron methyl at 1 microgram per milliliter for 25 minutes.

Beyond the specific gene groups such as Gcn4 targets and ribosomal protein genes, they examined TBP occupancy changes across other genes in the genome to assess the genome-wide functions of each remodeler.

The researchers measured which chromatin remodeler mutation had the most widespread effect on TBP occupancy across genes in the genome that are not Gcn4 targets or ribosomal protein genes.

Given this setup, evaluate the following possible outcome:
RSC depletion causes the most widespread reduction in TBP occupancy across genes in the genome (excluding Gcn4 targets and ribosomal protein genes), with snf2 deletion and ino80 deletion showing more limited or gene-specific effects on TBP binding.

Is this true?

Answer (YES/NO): NO